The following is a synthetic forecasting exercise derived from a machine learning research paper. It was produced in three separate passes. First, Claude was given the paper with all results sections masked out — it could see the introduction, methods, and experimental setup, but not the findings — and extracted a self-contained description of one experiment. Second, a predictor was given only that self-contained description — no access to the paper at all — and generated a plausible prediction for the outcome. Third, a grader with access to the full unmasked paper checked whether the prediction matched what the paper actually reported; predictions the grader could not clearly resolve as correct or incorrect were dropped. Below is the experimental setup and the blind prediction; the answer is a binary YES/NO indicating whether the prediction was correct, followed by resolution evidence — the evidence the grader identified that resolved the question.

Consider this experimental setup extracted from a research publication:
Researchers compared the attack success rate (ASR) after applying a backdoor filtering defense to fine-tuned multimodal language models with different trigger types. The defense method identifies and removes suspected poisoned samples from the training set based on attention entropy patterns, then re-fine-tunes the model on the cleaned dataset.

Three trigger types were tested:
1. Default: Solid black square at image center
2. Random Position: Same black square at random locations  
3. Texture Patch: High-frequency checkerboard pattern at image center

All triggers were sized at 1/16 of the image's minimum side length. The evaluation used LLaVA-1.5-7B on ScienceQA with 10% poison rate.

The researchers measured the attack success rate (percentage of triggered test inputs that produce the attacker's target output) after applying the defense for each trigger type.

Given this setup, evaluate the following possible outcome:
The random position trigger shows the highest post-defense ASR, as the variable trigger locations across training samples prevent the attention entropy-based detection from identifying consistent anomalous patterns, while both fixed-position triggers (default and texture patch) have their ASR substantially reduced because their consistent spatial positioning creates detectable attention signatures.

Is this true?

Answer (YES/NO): YES